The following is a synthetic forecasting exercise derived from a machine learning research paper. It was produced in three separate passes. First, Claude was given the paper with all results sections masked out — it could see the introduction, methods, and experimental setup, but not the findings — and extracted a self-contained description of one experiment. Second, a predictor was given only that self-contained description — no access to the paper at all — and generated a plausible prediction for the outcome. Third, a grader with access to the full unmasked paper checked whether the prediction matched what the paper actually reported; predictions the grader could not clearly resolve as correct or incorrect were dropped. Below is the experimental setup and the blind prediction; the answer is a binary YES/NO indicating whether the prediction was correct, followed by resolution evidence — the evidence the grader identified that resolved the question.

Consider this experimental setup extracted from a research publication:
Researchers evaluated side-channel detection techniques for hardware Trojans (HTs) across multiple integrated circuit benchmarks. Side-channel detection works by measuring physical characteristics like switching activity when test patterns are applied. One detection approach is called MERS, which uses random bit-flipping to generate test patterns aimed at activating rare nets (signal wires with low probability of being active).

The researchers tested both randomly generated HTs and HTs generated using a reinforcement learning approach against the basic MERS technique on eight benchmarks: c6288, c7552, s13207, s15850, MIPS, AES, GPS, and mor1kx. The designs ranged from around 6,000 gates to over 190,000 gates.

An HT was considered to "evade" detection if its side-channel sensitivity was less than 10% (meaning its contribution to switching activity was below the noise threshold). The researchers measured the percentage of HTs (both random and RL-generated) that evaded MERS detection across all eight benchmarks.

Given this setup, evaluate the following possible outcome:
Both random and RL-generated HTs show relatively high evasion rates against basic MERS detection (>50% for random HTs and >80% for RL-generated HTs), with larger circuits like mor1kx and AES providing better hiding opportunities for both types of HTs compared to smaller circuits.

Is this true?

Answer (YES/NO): NO